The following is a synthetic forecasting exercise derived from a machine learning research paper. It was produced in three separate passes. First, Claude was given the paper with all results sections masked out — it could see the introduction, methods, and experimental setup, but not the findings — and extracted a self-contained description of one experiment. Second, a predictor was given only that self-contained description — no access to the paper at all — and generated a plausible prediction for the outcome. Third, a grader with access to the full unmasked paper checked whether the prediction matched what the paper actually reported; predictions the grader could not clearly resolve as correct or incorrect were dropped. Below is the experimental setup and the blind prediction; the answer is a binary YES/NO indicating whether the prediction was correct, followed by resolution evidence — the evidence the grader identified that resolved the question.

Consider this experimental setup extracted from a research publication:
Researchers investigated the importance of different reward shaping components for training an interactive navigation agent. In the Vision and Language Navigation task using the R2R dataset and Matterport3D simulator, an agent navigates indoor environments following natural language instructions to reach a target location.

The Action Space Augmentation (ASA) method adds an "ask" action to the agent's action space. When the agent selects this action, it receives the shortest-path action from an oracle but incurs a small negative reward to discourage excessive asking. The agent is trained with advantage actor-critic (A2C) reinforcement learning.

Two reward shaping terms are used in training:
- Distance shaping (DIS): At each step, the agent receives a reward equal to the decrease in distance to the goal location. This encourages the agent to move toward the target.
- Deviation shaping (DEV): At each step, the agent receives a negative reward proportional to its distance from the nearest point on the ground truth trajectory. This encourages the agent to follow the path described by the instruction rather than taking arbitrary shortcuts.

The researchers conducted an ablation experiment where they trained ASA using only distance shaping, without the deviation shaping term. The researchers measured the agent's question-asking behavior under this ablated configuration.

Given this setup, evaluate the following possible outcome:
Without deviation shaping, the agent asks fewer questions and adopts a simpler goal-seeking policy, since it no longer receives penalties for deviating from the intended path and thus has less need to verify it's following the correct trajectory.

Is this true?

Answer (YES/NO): NO